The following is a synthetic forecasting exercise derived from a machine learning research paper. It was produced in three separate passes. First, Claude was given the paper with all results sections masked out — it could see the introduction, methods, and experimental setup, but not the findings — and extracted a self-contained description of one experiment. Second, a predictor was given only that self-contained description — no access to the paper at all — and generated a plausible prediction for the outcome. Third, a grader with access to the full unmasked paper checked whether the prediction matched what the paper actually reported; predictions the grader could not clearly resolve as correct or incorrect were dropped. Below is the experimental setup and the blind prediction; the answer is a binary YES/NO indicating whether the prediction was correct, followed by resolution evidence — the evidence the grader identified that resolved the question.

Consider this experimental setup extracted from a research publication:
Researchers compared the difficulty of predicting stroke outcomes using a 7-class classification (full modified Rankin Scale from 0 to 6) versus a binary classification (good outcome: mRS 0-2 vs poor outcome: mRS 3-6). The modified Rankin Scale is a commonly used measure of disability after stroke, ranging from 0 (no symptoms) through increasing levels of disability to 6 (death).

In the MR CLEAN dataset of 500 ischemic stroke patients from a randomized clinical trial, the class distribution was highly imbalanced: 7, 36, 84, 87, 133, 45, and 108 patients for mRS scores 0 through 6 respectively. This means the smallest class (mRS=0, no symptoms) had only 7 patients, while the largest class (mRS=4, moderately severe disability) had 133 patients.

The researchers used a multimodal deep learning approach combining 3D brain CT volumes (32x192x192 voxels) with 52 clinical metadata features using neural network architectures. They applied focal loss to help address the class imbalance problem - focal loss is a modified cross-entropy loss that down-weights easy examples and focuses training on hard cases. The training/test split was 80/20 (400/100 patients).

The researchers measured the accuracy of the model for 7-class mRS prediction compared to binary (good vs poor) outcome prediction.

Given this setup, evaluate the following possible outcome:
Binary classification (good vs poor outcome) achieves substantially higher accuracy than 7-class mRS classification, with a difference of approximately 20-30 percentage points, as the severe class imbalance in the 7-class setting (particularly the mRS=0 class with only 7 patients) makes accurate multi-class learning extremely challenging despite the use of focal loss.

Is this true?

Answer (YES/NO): NO